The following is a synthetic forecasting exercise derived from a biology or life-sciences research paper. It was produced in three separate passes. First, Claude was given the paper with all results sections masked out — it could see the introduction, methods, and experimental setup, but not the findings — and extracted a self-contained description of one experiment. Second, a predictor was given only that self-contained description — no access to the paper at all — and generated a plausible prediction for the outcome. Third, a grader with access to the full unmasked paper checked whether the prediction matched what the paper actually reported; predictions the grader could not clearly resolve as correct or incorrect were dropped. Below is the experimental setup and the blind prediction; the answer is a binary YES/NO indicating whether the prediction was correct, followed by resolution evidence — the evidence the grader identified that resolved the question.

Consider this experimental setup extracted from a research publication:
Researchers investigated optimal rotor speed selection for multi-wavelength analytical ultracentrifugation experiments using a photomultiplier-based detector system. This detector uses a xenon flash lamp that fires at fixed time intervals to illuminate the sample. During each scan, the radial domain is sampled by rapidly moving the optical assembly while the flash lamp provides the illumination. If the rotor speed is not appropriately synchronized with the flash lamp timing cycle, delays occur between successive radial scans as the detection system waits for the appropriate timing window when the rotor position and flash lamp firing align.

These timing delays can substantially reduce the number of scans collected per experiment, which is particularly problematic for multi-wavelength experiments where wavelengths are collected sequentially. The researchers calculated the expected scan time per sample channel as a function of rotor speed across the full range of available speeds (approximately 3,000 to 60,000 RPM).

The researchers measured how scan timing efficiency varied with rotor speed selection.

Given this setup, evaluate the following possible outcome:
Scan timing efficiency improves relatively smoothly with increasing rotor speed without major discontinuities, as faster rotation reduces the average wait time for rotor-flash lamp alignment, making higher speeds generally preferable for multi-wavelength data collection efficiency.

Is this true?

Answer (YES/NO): NO